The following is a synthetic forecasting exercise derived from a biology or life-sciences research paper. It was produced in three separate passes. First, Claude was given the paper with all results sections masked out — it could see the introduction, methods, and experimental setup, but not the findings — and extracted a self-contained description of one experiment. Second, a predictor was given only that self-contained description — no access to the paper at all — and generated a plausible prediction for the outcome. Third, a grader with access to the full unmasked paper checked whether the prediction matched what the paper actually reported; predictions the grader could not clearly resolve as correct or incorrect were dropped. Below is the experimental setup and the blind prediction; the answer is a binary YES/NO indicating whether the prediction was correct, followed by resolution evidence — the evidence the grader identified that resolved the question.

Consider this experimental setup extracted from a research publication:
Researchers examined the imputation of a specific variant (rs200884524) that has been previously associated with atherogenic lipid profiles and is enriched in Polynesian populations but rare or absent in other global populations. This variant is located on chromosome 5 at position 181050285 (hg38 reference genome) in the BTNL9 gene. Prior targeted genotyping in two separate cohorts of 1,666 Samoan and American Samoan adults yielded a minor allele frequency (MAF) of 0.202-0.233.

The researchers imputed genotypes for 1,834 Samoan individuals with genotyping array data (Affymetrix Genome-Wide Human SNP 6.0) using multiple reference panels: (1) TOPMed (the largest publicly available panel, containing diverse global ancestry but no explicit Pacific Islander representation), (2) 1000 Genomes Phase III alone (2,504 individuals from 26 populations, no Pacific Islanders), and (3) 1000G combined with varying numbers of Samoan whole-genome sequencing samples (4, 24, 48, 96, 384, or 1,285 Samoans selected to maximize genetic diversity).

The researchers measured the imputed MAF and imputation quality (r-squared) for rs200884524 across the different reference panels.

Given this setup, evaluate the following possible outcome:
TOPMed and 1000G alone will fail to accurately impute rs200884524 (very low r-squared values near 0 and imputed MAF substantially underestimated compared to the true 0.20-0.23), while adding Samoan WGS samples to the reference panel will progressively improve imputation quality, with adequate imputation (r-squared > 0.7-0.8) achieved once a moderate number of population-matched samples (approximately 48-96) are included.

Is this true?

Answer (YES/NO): NO